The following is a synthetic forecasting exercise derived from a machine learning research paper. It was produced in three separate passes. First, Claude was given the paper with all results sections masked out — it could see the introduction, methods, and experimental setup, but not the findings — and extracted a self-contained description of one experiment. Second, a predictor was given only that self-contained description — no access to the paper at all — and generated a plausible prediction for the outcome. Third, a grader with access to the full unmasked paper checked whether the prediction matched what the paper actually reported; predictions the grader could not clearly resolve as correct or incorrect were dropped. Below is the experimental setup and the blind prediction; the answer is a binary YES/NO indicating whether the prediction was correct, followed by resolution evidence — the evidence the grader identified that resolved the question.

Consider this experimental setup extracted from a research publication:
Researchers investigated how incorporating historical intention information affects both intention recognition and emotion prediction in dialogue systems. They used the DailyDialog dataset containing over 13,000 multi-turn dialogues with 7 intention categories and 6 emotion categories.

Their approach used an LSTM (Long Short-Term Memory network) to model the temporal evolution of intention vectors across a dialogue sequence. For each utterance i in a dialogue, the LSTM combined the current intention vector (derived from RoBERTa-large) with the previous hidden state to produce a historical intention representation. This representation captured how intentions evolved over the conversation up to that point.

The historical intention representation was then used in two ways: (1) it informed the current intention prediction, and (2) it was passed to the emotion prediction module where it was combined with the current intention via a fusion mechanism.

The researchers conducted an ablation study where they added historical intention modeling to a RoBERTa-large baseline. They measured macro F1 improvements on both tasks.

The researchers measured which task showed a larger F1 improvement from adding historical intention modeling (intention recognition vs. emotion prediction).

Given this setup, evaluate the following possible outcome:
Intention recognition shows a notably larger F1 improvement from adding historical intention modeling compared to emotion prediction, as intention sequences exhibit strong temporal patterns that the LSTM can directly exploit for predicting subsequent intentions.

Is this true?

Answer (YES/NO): NO